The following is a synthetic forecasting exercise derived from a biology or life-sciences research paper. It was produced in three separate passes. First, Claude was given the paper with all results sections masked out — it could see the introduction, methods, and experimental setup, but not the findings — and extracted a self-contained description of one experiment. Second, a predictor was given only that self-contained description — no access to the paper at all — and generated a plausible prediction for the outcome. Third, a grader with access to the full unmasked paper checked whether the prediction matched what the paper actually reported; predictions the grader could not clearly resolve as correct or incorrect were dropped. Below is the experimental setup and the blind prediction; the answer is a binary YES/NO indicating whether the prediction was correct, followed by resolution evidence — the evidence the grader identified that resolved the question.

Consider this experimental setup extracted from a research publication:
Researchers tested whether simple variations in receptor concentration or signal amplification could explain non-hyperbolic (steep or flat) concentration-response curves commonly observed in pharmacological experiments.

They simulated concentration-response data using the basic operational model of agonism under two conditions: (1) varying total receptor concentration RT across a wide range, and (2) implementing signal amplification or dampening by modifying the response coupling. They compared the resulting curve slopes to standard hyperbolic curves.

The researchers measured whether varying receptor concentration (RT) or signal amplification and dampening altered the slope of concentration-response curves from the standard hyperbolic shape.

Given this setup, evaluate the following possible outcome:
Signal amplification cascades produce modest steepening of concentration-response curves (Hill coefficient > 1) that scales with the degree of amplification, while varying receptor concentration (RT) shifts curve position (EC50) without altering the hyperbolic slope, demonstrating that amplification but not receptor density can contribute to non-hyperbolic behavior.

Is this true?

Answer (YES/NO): NO